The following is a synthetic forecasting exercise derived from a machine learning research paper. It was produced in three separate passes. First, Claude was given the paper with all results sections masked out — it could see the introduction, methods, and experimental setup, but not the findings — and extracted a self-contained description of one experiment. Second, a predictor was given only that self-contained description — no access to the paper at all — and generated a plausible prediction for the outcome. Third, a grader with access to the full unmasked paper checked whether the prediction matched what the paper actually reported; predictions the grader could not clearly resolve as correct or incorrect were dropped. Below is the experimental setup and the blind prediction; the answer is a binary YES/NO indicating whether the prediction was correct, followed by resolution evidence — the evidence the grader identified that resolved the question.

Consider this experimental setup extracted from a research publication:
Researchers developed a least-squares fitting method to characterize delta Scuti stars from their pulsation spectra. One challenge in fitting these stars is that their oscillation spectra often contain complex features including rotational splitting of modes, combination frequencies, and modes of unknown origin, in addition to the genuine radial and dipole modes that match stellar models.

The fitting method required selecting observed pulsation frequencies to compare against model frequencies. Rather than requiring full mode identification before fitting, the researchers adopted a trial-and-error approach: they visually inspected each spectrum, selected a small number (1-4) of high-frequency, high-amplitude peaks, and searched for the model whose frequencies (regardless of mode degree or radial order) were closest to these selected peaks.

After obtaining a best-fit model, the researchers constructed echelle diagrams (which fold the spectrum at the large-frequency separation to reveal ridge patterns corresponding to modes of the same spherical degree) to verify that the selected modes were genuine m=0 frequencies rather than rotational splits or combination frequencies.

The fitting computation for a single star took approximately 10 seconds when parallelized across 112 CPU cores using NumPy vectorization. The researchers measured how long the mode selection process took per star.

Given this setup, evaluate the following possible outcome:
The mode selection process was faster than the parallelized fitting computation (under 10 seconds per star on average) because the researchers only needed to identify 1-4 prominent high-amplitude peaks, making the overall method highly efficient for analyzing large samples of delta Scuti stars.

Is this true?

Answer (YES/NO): NO